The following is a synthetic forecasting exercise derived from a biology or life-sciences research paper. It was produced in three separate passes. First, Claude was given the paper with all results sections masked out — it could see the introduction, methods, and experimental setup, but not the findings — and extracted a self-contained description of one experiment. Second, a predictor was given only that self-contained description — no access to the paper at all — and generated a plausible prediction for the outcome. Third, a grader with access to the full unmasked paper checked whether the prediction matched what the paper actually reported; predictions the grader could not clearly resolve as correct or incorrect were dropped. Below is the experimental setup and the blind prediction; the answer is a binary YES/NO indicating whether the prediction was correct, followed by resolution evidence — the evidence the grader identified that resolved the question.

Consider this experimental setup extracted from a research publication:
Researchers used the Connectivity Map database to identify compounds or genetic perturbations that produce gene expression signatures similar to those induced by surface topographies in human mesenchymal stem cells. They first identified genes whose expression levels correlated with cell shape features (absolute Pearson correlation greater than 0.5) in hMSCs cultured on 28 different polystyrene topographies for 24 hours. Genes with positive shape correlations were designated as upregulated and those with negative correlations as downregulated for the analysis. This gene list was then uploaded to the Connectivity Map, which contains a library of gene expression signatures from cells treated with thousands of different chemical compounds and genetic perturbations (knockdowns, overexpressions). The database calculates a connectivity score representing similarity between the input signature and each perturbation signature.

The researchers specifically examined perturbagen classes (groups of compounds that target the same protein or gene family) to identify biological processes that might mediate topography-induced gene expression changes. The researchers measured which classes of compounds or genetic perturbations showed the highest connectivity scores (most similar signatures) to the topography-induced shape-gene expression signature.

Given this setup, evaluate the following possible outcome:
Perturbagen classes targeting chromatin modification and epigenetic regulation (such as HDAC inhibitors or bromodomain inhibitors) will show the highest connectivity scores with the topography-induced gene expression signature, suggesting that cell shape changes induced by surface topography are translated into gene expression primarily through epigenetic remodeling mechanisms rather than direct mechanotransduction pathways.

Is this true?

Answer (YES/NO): NO